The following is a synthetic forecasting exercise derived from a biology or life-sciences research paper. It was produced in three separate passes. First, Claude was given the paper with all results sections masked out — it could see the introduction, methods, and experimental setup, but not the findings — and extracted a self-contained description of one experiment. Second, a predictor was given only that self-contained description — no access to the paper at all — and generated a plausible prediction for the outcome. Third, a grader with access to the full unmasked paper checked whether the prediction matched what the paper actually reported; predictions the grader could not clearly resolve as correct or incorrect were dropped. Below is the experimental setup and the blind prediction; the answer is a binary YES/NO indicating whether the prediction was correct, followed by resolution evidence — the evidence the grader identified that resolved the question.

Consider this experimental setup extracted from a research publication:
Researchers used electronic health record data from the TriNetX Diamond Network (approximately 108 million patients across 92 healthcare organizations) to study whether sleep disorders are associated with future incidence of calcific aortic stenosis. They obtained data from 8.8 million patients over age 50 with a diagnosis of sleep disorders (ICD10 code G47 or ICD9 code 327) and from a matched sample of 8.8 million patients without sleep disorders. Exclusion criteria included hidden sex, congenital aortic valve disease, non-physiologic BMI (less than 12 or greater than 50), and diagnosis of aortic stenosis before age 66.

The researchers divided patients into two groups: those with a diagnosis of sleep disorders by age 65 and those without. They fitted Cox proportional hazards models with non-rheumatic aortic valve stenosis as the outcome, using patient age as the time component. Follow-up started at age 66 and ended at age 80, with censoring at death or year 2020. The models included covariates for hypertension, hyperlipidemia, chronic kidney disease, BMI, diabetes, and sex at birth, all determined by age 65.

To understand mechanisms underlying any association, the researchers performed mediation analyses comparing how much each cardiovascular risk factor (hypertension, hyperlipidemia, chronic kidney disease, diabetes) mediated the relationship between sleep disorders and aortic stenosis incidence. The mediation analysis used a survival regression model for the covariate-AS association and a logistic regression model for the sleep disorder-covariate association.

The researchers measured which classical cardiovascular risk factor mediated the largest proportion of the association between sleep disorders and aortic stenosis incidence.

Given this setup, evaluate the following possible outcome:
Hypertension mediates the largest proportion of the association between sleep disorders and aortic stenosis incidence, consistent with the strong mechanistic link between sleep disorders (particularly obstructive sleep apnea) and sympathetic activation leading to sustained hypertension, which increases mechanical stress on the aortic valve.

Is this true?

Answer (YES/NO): NO